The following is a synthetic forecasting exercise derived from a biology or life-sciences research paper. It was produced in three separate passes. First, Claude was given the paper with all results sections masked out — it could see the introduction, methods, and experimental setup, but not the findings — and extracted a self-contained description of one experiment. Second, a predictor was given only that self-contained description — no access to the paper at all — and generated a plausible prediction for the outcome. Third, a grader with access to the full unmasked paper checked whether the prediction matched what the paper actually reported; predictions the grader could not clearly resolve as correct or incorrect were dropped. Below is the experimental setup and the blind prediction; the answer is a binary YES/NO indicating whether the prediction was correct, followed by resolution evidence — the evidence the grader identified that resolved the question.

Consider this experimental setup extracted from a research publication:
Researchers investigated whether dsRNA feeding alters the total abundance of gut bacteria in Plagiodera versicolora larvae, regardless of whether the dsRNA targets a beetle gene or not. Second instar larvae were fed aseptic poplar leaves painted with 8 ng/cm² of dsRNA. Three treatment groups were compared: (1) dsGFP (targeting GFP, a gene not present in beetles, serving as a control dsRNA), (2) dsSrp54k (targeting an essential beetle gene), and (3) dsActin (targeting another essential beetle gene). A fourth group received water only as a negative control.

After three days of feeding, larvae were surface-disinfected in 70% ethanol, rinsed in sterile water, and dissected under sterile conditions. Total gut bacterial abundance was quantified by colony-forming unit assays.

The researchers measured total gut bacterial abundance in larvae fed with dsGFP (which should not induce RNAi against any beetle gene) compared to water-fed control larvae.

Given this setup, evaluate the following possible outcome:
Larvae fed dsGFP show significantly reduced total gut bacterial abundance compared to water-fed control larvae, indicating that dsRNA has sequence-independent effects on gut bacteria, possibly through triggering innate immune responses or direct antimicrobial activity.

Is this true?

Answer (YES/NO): NO